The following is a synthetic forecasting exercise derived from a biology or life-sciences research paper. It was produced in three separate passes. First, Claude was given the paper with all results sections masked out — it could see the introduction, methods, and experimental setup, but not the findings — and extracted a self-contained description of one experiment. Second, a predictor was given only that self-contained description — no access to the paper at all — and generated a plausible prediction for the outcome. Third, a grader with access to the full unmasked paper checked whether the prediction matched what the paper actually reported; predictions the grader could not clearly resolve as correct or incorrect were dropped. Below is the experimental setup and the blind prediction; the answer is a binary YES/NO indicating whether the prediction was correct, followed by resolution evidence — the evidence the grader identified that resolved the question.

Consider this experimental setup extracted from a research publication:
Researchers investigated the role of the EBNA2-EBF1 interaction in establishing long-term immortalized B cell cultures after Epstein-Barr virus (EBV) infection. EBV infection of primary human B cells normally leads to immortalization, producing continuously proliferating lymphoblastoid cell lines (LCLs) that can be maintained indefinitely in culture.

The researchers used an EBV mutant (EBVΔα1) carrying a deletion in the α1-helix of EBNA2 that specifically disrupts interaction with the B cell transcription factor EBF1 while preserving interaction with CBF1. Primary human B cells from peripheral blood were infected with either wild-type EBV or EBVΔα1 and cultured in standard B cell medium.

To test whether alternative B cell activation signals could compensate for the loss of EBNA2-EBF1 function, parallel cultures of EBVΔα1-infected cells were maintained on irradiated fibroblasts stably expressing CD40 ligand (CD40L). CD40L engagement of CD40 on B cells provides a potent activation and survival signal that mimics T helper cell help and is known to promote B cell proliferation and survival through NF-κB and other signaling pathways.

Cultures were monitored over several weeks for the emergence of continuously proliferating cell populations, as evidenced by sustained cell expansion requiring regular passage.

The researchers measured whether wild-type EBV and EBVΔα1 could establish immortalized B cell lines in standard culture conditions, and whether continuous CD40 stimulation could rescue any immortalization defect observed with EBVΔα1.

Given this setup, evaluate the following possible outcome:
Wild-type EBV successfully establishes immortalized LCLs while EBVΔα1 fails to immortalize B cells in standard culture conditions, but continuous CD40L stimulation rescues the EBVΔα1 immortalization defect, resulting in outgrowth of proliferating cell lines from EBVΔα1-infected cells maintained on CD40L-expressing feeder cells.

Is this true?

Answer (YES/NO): YES